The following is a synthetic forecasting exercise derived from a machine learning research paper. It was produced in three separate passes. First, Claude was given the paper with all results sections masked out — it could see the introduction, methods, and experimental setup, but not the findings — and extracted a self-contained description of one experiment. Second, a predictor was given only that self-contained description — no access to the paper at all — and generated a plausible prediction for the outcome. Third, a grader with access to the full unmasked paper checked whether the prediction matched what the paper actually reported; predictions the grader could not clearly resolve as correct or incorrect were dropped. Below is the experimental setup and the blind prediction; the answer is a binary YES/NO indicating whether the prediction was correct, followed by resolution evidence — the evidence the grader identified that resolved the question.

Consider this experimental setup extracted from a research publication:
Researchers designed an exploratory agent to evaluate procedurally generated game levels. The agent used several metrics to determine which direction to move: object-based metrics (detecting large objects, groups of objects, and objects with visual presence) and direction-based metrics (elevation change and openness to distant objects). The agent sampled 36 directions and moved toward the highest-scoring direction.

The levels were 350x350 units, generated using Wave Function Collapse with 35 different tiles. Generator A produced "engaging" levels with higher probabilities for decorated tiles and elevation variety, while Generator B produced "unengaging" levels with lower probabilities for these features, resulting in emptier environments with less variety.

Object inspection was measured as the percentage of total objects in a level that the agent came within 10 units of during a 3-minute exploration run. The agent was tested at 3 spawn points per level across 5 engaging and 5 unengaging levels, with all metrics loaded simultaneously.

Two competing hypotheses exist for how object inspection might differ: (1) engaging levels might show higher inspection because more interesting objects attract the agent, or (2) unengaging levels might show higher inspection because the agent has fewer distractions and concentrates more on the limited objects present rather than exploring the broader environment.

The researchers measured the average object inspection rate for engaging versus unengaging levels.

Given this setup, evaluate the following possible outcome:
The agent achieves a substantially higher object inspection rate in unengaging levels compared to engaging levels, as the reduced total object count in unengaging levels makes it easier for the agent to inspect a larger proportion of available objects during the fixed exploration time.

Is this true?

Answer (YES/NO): NO